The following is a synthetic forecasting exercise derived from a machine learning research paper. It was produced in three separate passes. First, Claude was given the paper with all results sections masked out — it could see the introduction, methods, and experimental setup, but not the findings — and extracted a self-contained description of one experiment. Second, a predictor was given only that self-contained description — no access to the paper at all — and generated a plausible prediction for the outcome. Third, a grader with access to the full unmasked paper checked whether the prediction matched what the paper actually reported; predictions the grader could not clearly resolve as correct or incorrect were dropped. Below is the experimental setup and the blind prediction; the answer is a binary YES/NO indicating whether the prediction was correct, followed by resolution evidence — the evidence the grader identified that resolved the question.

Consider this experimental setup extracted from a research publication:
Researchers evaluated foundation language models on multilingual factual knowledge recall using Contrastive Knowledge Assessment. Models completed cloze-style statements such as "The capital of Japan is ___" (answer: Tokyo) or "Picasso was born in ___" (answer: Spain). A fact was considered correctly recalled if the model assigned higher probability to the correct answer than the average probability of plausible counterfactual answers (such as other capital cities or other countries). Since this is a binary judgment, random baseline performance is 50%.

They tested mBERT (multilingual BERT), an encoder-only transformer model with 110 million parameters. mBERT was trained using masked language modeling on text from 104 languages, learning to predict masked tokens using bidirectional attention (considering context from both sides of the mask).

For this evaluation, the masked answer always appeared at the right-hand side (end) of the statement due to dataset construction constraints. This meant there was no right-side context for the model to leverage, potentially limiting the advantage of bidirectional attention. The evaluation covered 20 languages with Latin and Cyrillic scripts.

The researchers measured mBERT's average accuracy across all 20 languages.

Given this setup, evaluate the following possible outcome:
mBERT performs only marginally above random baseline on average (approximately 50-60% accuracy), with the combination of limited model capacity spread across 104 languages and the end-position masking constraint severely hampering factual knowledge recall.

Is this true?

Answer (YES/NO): NO